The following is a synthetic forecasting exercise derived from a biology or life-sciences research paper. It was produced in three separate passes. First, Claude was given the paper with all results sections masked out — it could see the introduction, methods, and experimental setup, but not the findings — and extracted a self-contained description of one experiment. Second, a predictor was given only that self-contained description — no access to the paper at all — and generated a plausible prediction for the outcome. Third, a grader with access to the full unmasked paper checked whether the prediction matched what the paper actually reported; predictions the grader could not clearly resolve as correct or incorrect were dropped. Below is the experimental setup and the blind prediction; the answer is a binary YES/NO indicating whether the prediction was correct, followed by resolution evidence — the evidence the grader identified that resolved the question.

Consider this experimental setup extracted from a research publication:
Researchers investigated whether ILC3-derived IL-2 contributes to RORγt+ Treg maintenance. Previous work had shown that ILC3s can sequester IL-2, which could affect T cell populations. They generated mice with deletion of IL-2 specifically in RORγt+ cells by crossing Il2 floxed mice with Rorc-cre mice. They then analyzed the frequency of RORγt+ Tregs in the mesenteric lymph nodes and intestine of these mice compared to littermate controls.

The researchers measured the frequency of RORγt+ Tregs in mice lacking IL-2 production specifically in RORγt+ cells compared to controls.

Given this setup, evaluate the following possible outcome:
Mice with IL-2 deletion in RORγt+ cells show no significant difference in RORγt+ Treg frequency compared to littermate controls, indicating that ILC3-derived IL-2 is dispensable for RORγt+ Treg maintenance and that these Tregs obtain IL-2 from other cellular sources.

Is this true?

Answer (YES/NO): YES